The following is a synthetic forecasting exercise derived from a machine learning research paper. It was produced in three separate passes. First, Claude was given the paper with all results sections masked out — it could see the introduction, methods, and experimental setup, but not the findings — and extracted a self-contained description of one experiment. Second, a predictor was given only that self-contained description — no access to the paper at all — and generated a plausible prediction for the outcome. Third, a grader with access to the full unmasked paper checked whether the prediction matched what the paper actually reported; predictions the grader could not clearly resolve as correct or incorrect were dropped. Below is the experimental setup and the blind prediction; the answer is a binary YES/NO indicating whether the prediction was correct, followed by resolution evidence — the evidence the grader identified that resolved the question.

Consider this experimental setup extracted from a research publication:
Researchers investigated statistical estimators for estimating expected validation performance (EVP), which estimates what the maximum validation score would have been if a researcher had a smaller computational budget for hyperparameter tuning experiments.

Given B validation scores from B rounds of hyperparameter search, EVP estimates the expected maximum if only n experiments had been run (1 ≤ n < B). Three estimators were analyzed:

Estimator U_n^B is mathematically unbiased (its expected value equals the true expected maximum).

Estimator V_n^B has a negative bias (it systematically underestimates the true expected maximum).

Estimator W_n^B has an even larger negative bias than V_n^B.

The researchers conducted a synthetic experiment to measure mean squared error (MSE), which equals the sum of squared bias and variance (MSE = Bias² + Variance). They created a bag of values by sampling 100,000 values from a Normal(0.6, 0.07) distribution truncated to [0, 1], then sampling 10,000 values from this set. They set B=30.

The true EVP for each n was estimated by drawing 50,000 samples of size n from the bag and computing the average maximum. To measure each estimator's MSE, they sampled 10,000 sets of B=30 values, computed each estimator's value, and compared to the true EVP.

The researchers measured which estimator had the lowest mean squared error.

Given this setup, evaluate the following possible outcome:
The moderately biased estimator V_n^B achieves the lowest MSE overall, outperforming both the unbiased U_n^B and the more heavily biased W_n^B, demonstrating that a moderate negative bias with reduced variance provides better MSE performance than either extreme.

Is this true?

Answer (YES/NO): YES